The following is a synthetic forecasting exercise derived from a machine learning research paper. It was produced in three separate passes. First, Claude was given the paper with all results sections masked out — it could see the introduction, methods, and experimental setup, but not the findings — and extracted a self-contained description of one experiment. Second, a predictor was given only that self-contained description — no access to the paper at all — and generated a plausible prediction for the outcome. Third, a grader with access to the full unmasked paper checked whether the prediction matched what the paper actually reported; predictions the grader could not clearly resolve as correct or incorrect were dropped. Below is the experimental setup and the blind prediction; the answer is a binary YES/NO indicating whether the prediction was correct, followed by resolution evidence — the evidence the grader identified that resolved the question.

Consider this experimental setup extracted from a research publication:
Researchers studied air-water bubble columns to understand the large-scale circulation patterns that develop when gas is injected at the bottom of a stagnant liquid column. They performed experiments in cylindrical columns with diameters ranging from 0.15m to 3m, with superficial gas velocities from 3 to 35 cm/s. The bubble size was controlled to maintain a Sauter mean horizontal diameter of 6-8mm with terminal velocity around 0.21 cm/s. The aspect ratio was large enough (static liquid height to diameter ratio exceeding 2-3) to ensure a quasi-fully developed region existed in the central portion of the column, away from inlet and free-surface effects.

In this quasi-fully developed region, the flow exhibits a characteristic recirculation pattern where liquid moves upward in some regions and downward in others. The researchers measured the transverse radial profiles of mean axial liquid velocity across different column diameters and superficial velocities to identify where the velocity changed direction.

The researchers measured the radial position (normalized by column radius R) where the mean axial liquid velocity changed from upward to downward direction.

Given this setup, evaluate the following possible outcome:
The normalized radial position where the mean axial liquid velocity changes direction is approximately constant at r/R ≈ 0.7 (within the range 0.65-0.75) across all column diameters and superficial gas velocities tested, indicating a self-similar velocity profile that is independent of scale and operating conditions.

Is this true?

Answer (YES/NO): YES